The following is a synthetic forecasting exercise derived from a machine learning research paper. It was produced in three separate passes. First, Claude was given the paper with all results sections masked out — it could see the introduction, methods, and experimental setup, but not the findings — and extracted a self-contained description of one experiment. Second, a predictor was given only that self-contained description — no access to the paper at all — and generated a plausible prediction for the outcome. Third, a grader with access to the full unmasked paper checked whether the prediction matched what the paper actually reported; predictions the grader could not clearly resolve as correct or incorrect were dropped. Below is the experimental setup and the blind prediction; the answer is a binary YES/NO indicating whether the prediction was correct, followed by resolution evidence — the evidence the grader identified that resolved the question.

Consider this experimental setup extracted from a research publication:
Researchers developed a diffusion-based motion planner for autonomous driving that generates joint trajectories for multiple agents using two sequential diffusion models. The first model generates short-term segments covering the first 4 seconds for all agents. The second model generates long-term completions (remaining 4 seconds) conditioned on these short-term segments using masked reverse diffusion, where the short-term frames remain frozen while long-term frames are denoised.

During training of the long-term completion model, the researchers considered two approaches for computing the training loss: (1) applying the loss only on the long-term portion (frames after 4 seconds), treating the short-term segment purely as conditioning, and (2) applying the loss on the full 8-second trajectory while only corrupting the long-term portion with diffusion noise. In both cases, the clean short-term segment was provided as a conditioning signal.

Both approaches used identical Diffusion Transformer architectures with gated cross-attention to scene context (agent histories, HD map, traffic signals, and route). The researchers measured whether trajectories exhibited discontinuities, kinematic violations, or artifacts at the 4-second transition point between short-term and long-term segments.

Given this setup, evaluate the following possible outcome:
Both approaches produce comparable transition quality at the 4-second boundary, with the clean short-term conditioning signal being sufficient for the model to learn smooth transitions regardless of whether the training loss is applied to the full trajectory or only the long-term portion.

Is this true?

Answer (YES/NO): NO